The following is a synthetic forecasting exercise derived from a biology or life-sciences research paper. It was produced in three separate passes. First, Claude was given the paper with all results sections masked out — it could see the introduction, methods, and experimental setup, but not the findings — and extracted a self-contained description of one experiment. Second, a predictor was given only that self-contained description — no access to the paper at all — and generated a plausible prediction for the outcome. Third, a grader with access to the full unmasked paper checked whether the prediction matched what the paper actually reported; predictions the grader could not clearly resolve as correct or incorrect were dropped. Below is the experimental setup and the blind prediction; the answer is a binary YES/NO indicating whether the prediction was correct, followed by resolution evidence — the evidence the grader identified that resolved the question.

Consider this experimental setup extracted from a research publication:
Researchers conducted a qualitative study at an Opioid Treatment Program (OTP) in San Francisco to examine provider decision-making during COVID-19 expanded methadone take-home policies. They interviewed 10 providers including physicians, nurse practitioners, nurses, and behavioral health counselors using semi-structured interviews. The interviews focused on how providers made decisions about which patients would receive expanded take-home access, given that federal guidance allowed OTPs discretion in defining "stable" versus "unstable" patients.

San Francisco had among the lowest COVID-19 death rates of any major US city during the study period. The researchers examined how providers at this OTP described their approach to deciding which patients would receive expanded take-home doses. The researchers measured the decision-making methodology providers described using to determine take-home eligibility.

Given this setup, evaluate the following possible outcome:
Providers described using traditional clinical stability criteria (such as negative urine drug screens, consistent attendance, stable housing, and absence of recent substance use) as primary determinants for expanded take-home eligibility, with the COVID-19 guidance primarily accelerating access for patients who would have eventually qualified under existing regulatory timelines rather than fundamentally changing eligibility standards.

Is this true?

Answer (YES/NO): NO